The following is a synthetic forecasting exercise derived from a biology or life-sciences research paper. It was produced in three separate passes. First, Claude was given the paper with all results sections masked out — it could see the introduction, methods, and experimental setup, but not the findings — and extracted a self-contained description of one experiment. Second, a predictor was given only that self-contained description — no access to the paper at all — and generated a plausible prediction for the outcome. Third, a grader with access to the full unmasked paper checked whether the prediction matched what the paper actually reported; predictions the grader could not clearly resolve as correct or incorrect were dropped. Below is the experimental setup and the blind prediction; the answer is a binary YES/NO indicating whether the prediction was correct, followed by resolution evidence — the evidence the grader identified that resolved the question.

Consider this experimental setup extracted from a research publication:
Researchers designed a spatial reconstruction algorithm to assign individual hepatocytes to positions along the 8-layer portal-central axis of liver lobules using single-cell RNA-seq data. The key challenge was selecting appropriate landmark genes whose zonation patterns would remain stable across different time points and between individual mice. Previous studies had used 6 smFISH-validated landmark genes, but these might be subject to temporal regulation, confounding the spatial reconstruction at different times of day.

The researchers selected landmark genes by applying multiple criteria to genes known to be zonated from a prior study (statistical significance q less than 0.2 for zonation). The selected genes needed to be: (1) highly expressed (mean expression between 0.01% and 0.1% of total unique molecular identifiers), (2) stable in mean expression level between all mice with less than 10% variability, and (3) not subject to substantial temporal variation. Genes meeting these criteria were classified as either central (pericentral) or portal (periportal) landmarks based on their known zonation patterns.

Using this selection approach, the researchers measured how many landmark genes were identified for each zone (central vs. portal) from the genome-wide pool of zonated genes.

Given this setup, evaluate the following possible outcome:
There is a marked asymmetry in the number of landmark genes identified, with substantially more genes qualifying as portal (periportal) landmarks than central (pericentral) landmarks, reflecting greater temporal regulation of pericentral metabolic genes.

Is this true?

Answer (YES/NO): NO